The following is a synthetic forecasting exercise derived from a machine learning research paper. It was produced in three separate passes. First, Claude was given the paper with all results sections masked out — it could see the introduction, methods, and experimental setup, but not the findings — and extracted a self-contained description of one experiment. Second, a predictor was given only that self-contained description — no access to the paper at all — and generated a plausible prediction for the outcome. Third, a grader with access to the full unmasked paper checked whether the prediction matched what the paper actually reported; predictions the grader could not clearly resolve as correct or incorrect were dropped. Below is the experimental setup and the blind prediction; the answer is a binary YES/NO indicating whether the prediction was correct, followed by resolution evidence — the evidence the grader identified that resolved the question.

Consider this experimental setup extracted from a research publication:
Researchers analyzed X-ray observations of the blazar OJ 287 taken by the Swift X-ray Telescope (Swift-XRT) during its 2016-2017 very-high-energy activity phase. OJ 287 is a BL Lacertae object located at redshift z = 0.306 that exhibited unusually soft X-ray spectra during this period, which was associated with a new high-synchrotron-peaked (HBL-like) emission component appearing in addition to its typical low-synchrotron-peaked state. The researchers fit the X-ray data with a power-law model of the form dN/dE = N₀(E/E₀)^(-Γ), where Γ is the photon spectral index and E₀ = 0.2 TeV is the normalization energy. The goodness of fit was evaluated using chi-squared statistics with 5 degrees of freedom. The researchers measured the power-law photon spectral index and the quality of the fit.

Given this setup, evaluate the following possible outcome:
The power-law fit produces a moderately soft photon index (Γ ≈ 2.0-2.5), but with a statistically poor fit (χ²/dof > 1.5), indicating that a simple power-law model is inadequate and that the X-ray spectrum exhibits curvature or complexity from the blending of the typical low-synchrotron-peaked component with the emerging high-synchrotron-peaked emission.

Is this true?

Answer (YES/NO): NO